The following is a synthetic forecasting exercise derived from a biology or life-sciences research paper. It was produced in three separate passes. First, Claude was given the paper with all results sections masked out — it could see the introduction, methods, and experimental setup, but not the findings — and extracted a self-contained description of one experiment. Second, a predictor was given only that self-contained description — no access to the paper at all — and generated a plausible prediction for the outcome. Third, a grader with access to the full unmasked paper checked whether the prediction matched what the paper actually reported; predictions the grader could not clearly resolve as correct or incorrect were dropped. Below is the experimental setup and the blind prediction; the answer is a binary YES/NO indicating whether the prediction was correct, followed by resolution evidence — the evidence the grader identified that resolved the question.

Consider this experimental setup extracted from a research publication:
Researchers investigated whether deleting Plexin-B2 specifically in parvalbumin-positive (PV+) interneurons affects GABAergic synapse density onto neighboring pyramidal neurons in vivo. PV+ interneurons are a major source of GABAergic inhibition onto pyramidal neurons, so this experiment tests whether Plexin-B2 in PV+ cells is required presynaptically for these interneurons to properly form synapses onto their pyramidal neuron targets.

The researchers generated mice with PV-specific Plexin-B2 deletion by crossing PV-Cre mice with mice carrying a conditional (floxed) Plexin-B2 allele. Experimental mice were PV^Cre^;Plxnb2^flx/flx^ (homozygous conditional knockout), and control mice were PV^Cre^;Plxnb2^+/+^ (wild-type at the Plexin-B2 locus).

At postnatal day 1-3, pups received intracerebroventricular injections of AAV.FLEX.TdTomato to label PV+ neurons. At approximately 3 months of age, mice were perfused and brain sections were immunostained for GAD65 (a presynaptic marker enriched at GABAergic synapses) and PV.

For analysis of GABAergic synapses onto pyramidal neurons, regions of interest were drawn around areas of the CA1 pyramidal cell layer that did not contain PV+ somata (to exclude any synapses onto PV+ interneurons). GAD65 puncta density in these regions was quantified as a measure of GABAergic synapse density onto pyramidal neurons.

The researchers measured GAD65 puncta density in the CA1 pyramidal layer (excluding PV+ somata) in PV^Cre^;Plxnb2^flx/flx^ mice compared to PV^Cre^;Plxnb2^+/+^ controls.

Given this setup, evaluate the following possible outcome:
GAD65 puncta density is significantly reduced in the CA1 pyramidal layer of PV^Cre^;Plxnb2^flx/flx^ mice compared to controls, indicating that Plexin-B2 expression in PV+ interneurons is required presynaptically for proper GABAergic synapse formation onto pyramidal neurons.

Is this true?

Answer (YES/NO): YES